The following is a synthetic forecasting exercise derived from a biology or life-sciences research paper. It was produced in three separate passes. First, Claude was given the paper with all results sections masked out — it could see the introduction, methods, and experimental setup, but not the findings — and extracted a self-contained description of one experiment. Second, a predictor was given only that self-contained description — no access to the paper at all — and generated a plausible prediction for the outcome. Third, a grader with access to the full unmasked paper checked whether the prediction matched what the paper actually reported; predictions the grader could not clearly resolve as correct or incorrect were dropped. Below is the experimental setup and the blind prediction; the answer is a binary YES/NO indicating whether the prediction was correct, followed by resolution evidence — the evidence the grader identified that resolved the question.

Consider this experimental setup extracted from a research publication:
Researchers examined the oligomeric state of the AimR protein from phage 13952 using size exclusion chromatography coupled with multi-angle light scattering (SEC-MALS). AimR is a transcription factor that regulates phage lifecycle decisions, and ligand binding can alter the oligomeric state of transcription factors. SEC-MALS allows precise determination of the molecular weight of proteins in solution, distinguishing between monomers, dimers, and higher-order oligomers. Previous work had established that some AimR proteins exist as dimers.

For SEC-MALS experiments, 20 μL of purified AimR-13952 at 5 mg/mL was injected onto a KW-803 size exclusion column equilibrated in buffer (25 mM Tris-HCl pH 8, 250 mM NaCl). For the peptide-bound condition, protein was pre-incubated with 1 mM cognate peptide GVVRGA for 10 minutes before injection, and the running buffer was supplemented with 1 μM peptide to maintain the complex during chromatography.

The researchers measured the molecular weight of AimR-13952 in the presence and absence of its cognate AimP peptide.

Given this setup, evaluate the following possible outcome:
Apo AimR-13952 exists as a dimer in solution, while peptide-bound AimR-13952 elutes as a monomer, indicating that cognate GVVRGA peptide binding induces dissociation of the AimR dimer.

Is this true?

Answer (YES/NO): NO